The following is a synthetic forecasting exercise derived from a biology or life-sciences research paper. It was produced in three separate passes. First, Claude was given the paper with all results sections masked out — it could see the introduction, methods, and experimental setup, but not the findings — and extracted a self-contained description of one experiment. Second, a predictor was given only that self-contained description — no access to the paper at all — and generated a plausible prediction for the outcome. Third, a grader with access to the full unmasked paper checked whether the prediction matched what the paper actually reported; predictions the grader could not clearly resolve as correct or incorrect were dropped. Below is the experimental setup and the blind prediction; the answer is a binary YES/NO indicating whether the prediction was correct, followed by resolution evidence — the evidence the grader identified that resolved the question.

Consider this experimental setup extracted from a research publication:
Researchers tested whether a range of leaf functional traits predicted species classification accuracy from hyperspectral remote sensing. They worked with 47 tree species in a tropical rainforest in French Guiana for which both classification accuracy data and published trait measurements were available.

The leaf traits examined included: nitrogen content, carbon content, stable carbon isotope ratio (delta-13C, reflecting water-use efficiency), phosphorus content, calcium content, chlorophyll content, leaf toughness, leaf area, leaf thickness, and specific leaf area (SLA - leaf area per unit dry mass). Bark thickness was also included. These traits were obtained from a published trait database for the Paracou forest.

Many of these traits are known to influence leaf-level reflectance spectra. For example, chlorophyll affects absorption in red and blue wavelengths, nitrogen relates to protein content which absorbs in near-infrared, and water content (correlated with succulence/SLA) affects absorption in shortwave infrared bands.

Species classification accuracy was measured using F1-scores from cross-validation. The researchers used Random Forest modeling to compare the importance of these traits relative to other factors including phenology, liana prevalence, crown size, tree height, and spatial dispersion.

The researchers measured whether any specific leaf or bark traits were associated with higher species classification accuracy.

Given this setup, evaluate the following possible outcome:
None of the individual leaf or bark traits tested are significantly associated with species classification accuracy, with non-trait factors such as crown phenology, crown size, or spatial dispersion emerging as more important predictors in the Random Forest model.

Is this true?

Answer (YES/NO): NO